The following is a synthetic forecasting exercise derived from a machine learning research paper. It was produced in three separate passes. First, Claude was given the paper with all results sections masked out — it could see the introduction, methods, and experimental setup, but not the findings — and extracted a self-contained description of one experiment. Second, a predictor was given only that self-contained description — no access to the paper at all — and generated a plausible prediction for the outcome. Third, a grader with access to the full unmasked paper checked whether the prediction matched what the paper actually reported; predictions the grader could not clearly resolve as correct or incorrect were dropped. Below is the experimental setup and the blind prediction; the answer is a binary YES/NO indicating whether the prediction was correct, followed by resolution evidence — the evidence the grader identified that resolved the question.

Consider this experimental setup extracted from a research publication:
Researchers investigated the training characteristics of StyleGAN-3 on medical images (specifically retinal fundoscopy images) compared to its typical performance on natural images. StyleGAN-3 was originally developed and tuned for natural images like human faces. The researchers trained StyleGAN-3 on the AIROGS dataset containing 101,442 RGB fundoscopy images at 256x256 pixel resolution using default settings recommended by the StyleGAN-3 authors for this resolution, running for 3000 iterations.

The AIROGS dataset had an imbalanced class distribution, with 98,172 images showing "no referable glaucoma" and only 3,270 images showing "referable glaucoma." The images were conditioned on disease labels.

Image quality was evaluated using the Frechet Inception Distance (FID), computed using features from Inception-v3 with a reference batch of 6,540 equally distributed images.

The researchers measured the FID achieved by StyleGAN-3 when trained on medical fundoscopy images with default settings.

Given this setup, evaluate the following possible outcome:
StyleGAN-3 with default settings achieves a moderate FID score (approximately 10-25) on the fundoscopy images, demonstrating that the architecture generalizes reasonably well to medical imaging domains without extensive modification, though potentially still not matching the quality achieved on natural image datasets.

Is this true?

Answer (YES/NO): YES